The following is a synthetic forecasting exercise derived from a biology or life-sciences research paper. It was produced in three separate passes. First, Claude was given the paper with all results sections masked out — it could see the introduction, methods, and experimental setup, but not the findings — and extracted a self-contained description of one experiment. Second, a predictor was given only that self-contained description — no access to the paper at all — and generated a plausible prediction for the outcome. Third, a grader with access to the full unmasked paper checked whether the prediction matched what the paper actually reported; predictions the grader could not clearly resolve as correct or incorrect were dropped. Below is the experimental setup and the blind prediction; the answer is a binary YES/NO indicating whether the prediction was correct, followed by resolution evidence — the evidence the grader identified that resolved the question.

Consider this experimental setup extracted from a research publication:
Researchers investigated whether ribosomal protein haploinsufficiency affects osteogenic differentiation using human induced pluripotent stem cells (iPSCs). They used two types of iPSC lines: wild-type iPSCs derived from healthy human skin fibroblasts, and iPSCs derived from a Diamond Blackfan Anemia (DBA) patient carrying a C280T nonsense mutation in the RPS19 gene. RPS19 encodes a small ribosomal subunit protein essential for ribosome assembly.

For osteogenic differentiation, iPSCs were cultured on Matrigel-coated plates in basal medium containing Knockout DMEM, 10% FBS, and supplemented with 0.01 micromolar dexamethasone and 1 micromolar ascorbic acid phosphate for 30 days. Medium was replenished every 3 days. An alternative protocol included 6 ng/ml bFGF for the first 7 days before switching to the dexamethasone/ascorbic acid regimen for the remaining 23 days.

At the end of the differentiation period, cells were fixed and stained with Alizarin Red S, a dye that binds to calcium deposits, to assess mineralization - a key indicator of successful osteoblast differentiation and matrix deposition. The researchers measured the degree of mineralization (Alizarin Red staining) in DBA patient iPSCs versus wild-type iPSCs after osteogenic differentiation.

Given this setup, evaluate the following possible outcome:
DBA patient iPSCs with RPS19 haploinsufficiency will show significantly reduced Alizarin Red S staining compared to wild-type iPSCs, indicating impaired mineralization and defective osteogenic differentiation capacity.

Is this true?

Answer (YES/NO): YES